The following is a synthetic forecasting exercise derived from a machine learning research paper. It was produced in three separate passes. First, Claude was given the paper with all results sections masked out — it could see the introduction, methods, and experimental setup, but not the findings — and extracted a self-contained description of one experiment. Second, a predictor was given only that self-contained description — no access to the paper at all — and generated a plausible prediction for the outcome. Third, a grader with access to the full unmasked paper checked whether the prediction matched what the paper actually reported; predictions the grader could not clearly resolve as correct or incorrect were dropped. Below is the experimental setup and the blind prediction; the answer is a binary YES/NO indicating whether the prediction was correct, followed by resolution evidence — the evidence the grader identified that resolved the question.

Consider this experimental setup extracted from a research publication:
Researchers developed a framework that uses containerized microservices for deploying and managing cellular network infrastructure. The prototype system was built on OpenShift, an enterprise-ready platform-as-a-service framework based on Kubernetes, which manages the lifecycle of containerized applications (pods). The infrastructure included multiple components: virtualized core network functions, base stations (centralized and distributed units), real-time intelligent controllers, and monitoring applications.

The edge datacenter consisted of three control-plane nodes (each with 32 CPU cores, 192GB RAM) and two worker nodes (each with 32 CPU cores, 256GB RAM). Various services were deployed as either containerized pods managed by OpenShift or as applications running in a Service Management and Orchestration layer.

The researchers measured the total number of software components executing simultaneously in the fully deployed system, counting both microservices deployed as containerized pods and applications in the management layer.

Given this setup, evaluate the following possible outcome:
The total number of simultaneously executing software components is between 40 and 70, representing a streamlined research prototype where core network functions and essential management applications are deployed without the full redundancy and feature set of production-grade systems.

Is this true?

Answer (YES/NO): NO